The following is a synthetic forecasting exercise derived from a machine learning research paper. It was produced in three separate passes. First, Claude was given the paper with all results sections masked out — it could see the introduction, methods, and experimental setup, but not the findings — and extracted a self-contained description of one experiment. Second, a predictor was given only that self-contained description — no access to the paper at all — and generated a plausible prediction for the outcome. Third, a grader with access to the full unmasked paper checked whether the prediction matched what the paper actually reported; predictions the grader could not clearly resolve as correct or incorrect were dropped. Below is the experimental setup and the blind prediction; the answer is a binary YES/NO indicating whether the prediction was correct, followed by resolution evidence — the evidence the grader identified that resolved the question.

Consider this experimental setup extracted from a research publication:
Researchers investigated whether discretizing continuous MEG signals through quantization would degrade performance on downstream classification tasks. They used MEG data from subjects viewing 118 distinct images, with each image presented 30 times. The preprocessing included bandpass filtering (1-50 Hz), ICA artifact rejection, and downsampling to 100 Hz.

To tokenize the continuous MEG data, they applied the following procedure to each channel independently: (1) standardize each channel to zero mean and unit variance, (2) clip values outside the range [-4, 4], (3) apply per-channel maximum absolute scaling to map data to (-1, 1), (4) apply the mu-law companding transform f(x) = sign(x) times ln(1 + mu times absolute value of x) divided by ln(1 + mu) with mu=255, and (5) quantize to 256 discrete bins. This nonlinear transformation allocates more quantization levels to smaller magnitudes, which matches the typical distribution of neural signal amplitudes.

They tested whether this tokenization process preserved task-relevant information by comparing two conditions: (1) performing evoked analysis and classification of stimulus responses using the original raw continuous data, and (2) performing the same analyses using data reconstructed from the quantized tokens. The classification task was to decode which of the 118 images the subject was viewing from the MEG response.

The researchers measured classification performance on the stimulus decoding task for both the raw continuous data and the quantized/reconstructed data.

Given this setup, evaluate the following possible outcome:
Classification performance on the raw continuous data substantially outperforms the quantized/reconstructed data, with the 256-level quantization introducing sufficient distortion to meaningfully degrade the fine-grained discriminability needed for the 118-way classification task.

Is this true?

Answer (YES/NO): NO